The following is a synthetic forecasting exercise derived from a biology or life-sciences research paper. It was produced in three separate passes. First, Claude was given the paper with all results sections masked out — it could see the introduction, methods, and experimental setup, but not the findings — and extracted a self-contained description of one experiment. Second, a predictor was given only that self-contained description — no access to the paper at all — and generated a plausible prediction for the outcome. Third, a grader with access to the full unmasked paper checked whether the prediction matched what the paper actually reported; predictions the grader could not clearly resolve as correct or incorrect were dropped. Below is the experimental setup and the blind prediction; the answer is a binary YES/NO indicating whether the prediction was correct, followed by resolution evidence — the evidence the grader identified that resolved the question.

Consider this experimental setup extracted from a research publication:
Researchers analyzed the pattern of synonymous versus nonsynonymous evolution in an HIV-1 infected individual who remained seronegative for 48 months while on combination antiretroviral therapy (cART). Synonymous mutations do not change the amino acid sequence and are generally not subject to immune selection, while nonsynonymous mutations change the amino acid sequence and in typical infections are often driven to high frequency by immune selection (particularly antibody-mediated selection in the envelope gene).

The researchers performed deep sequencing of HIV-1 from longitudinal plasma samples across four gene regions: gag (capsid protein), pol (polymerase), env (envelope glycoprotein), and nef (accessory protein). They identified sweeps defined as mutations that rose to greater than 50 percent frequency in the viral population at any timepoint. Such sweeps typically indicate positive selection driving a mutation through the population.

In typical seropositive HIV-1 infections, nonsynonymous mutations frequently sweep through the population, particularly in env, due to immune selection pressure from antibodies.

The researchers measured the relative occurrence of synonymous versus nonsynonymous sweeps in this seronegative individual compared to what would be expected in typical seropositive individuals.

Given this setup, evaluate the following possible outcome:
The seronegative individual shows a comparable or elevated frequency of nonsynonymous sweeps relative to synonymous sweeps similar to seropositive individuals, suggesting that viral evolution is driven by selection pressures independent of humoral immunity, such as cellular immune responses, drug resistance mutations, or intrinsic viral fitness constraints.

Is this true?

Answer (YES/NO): YES